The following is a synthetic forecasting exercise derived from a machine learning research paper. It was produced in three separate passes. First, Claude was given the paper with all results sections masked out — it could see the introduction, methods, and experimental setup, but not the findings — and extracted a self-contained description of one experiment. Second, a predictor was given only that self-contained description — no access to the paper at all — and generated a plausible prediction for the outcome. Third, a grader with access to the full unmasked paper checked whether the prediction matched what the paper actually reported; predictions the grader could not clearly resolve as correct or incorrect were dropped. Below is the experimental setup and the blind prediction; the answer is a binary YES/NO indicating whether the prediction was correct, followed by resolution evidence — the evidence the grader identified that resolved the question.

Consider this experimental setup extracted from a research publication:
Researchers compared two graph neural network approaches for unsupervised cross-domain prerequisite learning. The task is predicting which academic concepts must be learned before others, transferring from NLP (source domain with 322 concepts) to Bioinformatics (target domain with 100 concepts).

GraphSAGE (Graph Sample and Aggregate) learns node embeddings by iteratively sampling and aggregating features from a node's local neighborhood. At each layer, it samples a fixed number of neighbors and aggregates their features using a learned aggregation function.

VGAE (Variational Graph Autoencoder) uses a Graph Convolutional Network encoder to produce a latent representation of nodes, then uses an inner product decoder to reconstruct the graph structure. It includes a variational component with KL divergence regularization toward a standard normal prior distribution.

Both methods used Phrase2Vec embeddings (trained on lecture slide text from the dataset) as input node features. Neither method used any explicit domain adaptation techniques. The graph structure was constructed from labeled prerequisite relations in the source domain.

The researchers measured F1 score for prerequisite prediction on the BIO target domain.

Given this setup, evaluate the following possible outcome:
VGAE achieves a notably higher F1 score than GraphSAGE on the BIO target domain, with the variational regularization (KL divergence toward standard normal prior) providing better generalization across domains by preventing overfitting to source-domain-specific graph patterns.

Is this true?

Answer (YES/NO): NO